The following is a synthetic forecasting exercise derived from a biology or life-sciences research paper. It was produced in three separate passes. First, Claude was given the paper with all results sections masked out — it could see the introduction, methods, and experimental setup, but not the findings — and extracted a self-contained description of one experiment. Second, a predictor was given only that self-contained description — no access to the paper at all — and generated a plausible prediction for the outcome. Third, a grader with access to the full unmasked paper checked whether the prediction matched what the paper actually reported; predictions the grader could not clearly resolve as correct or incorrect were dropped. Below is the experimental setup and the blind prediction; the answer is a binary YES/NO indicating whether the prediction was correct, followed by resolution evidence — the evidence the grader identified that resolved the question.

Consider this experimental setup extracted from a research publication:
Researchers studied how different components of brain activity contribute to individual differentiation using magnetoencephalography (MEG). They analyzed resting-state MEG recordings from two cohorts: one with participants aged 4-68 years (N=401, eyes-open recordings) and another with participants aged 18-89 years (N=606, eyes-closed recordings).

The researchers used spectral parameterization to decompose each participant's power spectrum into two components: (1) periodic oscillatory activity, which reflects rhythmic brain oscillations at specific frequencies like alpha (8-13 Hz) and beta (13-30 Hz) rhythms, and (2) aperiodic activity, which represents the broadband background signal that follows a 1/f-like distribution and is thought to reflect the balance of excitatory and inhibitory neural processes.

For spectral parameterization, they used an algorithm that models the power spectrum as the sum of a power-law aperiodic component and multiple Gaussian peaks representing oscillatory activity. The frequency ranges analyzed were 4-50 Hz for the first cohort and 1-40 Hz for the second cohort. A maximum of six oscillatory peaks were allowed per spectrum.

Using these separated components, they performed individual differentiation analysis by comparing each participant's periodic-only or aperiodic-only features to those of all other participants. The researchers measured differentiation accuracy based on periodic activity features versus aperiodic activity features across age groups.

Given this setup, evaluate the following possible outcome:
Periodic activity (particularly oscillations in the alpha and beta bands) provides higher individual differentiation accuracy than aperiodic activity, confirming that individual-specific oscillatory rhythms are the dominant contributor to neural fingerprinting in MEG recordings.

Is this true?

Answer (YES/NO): YES